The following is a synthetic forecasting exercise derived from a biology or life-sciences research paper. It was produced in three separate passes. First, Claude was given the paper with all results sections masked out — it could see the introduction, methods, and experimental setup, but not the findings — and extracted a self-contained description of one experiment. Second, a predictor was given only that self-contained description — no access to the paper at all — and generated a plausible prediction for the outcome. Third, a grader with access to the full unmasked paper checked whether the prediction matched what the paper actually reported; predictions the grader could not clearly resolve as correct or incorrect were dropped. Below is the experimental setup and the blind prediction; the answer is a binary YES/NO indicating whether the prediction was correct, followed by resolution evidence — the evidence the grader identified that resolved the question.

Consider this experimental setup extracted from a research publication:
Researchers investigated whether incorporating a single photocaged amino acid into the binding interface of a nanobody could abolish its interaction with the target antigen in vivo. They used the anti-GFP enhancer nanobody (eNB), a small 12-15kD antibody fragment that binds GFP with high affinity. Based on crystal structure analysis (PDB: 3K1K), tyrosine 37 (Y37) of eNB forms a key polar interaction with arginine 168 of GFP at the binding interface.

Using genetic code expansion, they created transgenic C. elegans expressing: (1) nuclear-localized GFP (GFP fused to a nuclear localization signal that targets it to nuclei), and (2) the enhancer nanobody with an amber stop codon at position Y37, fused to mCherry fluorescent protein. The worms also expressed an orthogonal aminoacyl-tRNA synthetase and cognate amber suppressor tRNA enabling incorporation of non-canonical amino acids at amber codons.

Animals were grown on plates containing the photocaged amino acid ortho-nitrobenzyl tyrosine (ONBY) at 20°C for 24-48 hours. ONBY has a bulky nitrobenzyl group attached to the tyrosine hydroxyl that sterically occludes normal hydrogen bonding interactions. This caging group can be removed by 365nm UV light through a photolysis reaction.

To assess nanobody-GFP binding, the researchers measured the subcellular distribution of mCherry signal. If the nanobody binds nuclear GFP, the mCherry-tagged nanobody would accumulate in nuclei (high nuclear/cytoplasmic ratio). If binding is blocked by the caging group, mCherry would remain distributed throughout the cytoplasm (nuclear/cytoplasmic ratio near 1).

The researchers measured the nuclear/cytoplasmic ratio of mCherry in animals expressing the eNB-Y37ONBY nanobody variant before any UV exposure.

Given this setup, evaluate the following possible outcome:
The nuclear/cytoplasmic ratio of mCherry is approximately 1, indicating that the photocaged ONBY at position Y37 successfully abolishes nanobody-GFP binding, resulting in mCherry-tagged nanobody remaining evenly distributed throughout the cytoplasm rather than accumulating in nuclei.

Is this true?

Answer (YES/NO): NO